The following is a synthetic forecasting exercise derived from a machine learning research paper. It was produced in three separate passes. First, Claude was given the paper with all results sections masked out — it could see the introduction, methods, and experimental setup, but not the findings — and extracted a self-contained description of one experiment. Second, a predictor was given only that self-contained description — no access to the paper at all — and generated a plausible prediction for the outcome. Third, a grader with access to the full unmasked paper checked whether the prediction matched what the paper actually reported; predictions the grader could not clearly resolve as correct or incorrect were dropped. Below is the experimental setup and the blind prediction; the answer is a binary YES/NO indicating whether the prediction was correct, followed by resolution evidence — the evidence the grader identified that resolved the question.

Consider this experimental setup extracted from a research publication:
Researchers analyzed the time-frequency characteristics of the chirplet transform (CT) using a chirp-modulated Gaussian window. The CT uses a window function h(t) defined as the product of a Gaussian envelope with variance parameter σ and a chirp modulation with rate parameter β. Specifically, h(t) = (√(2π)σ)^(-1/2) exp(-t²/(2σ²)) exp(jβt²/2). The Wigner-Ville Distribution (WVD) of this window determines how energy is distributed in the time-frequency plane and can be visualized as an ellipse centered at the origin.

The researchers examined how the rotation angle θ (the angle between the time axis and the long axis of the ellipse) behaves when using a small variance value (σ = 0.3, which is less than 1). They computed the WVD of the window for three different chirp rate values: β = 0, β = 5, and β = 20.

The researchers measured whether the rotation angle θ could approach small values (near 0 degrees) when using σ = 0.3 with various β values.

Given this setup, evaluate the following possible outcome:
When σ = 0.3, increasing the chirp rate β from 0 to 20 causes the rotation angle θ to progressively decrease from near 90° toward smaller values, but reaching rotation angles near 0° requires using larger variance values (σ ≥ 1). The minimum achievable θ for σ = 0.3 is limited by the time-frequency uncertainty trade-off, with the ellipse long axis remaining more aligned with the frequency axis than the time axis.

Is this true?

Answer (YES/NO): NO